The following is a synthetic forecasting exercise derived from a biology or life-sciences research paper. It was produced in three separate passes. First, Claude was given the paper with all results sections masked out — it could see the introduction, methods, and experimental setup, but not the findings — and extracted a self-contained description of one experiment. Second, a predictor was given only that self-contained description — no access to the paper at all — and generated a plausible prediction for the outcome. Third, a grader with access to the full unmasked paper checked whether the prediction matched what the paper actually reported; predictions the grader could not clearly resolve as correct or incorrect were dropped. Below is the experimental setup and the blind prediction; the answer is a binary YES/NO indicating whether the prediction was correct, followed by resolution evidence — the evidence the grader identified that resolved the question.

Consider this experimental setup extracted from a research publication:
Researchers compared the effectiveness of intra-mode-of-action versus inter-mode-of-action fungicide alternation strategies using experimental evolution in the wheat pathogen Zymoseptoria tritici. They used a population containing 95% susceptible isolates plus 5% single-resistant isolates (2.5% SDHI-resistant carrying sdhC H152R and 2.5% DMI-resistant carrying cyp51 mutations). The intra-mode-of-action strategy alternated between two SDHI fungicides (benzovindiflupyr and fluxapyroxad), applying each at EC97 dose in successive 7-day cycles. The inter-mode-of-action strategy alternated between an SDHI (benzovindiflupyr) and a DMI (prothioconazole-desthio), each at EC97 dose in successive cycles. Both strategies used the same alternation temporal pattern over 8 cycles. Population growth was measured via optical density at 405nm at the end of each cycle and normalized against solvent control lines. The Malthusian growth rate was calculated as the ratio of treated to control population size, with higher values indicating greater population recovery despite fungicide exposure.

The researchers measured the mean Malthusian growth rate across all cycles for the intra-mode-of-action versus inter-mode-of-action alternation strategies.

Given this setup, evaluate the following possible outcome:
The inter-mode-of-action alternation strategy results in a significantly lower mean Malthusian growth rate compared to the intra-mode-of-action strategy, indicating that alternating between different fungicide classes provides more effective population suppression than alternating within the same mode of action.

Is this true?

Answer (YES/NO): YES